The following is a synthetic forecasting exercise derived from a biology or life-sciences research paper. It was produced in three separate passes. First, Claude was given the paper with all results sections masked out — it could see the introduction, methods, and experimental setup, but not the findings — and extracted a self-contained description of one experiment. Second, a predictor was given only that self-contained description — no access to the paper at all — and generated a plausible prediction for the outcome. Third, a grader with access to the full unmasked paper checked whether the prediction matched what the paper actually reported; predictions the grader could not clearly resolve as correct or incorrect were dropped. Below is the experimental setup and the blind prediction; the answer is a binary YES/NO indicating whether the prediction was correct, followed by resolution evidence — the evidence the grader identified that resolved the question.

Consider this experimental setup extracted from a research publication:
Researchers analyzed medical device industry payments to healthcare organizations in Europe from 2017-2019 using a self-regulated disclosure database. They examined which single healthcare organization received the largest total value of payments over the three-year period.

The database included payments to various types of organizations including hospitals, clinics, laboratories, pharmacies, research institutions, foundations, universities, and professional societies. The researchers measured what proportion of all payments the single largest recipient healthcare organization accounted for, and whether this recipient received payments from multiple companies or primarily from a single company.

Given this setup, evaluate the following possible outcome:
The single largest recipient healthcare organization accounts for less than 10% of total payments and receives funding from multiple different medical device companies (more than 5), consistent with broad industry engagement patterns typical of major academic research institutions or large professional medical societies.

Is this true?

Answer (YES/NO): NO